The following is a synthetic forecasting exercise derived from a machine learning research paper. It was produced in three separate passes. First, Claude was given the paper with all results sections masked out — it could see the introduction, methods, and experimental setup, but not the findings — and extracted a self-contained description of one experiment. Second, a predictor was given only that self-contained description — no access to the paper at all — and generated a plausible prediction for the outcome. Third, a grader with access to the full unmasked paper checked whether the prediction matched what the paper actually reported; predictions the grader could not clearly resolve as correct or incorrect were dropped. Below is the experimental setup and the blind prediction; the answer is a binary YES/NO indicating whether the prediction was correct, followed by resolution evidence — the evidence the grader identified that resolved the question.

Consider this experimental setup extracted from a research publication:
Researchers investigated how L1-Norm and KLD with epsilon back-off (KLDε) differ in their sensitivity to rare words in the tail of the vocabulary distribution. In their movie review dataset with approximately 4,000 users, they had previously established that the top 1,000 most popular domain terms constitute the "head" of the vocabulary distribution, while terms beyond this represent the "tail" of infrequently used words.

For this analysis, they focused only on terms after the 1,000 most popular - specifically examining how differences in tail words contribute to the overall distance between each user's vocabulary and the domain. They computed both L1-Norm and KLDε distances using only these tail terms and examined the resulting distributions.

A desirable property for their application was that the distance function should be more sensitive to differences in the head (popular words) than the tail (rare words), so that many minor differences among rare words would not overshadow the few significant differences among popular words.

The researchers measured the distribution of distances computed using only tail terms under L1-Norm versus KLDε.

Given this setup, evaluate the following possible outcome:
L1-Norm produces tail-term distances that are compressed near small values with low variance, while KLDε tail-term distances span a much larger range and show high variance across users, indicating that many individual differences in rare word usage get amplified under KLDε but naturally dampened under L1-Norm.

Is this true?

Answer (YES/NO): NO